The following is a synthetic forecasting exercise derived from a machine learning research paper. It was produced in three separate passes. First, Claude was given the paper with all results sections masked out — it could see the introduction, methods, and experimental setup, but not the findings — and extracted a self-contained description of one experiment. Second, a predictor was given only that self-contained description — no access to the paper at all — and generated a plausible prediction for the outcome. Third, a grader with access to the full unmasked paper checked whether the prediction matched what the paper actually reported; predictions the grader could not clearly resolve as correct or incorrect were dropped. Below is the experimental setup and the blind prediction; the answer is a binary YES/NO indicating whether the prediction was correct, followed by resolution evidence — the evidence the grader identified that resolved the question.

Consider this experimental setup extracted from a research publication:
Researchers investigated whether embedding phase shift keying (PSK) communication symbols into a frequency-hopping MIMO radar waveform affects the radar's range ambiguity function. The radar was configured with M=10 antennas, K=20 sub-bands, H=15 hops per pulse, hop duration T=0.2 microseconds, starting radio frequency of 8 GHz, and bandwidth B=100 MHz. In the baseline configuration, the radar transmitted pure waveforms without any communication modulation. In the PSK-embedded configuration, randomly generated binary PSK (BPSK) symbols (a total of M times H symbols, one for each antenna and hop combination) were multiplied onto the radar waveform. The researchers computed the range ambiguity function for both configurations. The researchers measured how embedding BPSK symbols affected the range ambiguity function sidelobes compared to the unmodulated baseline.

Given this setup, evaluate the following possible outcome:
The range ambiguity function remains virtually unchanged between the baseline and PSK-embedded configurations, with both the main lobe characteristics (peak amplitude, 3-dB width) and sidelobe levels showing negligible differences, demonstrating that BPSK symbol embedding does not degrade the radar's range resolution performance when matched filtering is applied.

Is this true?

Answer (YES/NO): NO